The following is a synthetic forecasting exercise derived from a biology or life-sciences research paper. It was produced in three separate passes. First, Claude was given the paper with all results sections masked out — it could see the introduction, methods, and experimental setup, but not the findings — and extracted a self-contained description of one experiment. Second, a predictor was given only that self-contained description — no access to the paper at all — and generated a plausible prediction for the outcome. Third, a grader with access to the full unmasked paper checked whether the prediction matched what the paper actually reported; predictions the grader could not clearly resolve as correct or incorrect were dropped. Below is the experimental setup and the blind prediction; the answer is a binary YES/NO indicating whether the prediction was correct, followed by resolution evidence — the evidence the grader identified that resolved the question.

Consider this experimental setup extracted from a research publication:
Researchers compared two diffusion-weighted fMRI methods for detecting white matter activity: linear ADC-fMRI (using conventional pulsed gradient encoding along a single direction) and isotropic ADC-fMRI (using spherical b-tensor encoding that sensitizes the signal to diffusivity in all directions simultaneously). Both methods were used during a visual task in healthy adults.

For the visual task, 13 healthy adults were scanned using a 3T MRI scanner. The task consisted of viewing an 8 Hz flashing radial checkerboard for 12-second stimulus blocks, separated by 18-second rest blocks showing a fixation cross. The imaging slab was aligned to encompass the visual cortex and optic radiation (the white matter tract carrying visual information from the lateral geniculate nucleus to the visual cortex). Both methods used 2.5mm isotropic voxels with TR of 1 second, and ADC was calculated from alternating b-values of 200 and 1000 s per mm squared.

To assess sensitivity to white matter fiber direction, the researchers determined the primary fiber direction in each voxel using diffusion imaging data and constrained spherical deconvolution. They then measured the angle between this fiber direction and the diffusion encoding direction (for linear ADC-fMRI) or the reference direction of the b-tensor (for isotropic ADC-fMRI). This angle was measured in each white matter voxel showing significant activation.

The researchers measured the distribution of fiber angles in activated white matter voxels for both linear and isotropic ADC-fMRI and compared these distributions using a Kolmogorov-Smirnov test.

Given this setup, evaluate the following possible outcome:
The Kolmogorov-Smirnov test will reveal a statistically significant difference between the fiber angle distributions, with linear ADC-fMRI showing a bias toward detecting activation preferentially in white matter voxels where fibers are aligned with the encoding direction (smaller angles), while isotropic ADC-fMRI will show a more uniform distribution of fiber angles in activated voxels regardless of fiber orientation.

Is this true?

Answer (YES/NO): NO